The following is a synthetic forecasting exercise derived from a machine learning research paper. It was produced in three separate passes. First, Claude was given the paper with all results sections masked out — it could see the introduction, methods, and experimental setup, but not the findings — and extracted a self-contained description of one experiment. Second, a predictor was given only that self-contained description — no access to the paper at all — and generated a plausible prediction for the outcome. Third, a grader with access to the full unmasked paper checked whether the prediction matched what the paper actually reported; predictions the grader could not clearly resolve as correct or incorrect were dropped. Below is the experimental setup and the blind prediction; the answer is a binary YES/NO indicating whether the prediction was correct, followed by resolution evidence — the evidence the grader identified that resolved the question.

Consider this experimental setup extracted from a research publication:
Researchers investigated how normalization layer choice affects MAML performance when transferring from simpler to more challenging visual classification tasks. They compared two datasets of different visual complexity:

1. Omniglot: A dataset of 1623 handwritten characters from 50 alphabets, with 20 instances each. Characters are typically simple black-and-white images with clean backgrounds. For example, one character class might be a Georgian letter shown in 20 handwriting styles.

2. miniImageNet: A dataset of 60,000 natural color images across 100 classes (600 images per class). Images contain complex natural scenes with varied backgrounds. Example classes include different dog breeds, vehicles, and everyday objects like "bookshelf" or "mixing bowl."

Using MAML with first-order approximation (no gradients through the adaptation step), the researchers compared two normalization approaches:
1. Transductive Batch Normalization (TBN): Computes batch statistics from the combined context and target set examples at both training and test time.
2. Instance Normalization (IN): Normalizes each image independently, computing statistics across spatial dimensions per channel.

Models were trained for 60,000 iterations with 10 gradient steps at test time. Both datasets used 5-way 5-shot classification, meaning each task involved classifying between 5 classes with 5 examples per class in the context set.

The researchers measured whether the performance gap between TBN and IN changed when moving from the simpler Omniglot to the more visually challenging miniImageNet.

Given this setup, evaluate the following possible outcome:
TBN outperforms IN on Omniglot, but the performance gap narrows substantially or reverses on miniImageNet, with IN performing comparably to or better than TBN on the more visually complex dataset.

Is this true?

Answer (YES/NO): NO